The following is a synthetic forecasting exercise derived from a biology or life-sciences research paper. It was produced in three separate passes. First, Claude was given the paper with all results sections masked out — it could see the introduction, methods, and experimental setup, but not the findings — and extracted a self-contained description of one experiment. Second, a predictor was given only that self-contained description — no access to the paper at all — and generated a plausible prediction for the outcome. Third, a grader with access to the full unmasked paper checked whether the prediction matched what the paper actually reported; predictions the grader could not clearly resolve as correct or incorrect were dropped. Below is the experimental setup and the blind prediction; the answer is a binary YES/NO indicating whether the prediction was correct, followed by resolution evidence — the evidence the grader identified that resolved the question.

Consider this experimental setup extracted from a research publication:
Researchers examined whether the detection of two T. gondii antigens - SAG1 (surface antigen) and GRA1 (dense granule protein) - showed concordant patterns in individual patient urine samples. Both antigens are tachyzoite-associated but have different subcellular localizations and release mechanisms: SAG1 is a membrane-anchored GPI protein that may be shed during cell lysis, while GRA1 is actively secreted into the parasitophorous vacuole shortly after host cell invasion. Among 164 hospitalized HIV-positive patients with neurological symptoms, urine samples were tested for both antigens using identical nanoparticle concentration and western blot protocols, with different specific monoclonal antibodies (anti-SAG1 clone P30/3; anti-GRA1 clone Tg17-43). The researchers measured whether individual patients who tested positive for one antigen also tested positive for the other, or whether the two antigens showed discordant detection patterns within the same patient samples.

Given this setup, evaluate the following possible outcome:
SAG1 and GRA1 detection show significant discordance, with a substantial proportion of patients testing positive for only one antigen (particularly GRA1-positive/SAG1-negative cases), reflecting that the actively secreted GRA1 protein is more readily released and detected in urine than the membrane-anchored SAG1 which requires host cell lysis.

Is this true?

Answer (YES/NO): YES